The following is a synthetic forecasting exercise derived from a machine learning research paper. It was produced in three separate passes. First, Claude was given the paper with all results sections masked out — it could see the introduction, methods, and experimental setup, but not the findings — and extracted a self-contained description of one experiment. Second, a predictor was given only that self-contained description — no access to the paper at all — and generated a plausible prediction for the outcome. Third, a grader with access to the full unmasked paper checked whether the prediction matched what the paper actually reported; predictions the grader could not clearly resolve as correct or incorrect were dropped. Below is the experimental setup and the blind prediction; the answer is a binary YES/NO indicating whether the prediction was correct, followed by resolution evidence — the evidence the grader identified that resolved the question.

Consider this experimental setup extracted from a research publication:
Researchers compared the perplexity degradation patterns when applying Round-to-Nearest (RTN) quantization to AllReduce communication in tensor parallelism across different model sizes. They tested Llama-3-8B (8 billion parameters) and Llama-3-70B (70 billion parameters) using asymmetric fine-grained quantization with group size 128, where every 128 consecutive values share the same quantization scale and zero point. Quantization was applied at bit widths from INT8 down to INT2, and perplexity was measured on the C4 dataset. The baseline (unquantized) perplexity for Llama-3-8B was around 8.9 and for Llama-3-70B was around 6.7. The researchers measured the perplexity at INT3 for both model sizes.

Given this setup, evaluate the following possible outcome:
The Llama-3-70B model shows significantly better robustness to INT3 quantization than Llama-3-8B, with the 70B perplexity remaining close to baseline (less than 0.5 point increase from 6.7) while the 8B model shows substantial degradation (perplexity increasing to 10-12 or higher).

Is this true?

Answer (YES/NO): NO